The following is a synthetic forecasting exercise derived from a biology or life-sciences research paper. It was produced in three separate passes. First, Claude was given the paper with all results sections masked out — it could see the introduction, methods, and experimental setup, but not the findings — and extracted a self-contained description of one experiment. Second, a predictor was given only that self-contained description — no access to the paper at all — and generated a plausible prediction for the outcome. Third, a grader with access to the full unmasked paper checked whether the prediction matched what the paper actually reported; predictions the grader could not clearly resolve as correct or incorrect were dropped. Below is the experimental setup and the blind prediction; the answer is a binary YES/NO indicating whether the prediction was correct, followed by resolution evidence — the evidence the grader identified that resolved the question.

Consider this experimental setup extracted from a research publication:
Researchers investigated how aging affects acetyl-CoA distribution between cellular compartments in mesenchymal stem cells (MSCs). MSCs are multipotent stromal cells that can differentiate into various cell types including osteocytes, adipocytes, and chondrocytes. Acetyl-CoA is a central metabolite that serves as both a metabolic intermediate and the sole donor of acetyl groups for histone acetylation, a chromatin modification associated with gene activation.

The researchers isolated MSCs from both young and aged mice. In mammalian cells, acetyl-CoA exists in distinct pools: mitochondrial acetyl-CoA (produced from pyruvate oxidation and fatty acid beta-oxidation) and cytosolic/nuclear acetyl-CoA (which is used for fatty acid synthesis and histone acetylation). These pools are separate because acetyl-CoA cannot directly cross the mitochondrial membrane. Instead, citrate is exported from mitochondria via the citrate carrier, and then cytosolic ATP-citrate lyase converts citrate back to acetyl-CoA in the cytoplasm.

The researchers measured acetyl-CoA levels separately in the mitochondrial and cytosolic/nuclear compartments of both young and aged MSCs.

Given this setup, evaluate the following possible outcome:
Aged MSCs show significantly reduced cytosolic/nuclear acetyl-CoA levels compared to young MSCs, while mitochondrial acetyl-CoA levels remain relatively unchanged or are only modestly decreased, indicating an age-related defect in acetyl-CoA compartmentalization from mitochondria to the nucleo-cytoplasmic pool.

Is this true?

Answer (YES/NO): NO